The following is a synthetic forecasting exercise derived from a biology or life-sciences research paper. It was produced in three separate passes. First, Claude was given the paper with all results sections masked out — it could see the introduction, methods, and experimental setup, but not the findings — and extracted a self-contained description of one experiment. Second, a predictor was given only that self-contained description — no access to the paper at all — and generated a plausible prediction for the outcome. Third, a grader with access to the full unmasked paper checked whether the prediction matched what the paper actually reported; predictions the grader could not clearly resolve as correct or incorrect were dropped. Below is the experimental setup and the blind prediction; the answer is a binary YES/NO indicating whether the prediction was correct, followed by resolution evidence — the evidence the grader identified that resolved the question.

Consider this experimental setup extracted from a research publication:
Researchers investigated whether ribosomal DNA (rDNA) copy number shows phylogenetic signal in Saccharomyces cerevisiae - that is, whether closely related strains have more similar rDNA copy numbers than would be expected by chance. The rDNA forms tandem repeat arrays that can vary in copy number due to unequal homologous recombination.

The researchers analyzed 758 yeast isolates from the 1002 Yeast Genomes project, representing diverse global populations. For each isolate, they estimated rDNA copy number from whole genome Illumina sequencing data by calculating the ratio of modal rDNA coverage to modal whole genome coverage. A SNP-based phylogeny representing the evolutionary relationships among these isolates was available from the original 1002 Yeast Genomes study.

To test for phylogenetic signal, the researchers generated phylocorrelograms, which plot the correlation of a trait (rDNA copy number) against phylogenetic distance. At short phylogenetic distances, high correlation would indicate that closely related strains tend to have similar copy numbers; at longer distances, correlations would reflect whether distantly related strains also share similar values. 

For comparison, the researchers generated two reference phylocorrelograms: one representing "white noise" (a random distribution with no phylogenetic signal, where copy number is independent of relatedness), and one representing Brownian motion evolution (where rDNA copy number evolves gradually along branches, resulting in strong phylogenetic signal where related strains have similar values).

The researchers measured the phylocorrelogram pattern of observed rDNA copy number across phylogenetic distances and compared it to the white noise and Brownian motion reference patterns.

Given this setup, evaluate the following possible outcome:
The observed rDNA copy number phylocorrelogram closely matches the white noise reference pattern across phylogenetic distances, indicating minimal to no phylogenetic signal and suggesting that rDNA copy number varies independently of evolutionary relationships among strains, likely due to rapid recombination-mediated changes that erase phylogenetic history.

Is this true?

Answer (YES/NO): NO